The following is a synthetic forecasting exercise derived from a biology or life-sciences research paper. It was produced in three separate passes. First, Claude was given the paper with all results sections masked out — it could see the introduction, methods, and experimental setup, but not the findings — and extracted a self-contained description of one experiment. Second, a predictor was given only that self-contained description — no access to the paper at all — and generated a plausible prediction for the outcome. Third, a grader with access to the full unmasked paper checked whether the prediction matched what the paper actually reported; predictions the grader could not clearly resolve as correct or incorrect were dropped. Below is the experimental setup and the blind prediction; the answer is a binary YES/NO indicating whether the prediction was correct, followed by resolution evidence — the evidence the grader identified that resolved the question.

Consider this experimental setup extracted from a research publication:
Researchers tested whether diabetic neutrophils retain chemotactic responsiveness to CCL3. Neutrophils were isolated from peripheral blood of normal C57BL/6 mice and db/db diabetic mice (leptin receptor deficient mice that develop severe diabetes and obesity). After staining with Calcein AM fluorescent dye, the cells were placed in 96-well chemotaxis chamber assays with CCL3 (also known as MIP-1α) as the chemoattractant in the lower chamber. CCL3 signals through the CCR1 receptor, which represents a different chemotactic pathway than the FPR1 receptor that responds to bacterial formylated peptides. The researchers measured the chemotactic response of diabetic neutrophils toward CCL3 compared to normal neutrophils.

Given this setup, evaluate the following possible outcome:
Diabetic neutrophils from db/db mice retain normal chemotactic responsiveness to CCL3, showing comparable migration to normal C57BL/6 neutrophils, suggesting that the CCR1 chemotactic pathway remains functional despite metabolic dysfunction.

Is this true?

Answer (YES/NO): YES